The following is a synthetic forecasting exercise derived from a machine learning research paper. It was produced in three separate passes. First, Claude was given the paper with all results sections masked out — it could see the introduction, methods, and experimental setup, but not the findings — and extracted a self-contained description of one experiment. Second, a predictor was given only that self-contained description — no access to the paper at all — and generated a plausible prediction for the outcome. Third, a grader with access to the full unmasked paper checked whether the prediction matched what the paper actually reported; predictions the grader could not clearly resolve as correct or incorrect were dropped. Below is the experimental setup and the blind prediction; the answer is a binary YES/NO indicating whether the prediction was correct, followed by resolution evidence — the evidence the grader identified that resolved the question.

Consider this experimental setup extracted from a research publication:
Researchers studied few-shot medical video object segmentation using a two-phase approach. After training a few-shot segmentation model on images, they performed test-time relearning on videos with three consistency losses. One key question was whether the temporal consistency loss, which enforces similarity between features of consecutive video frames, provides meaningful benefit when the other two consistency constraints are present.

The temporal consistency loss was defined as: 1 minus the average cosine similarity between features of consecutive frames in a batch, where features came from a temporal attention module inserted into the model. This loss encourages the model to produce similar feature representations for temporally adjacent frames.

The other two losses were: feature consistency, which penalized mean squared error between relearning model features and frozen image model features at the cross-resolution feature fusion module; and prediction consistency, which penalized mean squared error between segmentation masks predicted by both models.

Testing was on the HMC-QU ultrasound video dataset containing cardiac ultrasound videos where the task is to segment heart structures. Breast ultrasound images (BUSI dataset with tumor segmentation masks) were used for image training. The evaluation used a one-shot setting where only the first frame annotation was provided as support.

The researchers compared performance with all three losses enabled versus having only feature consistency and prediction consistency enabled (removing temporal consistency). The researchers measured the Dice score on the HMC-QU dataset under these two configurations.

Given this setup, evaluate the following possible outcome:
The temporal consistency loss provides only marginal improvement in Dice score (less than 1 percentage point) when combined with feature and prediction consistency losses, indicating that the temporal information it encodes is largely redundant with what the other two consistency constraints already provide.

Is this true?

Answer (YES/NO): NO